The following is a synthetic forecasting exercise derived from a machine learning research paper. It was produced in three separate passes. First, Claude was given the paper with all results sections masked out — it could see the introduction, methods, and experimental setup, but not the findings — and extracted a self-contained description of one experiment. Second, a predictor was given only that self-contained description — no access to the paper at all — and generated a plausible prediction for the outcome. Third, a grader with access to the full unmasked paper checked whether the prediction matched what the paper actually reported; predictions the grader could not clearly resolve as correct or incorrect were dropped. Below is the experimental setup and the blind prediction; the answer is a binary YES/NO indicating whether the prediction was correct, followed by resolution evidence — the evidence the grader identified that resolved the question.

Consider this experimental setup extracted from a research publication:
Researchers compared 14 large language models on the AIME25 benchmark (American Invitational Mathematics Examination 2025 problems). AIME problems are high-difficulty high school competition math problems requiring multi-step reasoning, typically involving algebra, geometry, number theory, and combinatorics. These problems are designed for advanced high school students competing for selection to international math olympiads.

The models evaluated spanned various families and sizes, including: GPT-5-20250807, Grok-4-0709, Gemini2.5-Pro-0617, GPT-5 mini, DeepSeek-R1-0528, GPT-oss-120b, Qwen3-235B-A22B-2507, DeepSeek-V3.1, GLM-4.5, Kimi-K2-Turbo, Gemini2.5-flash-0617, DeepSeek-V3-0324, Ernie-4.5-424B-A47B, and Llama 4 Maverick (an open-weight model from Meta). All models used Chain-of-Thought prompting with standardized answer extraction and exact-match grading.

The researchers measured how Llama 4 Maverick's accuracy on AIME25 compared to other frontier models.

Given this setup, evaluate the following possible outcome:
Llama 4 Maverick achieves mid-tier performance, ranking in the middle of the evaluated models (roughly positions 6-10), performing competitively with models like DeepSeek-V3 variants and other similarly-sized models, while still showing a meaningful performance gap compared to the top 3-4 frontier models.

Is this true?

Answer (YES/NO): NO